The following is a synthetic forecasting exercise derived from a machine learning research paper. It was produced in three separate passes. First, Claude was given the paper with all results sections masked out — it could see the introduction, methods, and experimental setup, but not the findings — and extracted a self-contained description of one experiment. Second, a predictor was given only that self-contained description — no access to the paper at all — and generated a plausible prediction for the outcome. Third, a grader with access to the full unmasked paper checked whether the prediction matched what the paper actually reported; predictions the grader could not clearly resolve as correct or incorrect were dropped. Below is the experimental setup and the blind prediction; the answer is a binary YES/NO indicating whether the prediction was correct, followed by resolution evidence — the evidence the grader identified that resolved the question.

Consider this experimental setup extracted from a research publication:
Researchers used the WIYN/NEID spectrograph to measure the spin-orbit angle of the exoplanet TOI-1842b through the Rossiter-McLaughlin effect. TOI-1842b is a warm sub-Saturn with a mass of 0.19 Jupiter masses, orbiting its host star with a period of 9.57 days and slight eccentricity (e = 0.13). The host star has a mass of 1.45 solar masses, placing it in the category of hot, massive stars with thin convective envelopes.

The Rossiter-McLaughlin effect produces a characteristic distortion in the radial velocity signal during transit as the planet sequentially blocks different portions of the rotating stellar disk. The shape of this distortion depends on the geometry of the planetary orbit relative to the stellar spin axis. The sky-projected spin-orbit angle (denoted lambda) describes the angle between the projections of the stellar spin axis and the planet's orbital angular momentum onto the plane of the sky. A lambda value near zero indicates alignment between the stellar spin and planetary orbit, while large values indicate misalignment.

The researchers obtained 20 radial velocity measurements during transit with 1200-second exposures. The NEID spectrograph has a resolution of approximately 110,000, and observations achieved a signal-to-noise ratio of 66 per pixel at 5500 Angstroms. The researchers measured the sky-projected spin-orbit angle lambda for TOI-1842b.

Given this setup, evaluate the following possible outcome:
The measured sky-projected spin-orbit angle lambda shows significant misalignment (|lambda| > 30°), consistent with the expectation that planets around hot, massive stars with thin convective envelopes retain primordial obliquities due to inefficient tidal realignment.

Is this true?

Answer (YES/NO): YES